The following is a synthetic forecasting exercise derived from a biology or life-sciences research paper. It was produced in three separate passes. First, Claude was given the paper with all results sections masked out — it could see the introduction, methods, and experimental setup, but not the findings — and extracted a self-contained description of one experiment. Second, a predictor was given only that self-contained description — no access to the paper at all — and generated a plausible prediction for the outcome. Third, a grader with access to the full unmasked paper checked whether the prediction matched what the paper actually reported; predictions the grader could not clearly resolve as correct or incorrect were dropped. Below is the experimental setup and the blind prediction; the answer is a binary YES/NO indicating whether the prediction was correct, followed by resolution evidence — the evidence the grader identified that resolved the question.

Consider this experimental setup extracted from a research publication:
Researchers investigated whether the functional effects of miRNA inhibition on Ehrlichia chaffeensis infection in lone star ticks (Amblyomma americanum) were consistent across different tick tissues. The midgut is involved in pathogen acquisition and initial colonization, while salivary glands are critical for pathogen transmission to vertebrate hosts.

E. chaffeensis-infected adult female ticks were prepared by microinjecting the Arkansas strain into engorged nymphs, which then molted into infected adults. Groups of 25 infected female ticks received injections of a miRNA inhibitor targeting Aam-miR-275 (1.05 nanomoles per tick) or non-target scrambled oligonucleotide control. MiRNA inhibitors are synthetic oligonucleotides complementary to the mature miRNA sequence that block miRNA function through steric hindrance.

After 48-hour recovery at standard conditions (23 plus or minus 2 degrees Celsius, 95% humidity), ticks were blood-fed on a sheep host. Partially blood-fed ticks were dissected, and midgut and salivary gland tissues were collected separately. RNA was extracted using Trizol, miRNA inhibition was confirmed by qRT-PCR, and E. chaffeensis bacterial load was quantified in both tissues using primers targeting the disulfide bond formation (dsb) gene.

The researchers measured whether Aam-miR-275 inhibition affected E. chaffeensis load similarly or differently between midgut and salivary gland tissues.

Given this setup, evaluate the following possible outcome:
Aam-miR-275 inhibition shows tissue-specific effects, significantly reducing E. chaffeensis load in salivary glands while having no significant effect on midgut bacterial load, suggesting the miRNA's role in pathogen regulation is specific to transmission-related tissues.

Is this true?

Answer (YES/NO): NO